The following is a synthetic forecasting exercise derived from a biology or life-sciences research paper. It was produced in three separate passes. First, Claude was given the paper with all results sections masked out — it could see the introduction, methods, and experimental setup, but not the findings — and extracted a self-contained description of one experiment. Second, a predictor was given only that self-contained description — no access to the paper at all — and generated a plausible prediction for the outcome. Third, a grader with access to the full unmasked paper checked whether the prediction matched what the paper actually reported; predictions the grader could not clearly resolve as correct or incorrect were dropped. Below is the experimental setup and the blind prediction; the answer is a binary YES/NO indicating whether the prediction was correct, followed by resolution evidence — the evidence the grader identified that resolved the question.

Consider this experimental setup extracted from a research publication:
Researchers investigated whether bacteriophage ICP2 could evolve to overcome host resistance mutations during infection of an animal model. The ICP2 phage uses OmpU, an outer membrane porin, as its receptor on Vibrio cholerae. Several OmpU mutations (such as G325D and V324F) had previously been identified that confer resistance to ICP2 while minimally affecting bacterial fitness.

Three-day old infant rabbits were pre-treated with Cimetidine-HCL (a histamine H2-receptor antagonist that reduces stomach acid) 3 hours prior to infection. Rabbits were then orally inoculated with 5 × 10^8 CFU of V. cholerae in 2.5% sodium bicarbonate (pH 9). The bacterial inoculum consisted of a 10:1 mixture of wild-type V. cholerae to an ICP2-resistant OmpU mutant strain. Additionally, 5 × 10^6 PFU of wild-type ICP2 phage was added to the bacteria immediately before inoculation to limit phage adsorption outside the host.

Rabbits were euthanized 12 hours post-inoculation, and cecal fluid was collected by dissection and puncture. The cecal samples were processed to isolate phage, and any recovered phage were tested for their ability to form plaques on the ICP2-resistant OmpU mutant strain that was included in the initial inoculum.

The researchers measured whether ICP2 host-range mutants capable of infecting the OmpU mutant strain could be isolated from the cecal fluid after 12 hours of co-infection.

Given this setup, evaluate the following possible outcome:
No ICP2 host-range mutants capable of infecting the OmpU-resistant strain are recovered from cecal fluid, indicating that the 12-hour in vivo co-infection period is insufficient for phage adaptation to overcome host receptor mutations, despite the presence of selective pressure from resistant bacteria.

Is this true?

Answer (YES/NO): NO